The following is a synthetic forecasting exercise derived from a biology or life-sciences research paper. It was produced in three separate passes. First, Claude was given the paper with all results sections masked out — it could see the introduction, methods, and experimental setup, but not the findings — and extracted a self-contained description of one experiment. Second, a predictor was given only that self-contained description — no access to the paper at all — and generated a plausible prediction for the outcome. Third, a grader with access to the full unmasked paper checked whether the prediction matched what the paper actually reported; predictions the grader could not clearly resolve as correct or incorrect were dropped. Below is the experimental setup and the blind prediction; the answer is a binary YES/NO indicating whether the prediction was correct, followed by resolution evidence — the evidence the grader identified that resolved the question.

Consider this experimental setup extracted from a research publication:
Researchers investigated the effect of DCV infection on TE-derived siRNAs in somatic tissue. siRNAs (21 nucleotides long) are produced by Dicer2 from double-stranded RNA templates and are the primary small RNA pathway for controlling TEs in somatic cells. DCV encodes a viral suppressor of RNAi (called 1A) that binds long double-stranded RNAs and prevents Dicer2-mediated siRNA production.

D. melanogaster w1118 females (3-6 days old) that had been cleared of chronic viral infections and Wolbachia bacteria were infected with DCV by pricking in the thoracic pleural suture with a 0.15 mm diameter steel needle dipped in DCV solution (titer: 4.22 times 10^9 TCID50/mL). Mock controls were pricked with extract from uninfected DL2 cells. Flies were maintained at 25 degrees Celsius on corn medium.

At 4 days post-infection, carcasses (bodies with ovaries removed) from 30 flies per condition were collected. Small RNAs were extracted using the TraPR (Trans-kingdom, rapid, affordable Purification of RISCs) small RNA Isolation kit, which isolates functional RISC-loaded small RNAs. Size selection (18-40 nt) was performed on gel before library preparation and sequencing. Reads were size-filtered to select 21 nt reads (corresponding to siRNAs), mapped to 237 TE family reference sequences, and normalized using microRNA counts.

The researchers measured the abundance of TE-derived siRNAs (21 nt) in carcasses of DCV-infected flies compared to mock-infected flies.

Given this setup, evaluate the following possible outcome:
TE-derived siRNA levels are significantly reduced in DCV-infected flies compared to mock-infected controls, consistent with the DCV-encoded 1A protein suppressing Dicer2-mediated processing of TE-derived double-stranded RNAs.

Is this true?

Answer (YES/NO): NO